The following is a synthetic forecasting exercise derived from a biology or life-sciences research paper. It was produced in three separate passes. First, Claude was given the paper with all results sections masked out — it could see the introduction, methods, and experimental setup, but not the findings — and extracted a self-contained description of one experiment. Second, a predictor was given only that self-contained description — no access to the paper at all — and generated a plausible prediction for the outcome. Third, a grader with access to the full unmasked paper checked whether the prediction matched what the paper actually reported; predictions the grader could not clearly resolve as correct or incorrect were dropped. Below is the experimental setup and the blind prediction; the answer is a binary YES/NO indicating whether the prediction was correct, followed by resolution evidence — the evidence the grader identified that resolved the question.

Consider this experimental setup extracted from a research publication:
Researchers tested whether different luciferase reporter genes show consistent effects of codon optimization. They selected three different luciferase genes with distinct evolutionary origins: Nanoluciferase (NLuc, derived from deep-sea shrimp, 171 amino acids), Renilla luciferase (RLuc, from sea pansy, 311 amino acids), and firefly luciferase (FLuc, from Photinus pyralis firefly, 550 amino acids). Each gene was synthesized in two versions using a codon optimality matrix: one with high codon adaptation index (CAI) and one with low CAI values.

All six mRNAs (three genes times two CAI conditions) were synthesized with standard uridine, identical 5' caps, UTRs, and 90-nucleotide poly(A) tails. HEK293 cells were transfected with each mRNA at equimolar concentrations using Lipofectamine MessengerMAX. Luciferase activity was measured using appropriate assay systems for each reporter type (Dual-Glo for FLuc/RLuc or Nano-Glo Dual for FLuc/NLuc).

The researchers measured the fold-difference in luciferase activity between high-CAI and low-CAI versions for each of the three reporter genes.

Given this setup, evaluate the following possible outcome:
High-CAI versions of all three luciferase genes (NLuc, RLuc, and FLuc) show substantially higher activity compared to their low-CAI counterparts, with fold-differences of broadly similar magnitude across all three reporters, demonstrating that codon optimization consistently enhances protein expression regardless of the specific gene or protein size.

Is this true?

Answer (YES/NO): NO